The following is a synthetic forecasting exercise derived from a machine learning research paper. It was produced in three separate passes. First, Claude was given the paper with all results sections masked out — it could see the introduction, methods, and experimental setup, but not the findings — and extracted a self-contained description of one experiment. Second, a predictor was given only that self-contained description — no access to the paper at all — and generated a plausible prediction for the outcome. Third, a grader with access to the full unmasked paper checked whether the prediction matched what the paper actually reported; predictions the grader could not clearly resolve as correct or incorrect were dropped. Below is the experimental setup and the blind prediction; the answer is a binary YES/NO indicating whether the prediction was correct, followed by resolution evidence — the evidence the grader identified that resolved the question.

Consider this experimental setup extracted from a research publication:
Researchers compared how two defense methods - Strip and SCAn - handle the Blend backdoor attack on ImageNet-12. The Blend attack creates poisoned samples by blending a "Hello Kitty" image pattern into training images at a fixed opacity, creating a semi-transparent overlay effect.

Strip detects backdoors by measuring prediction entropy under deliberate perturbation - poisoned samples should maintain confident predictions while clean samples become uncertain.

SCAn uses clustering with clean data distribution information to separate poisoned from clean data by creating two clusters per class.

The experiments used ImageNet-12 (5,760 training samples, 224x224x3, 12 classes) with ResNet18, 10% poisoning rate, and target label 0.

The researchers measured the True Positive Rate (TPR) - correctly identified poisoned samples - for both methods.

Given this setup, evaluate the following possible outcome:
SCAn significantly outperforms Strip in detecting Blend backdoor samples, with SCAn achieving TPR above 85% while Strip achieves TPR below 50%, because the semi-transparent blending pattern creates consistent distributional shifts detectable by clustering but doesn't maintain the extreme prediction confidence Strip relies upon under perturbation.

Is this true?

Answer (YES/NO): NO